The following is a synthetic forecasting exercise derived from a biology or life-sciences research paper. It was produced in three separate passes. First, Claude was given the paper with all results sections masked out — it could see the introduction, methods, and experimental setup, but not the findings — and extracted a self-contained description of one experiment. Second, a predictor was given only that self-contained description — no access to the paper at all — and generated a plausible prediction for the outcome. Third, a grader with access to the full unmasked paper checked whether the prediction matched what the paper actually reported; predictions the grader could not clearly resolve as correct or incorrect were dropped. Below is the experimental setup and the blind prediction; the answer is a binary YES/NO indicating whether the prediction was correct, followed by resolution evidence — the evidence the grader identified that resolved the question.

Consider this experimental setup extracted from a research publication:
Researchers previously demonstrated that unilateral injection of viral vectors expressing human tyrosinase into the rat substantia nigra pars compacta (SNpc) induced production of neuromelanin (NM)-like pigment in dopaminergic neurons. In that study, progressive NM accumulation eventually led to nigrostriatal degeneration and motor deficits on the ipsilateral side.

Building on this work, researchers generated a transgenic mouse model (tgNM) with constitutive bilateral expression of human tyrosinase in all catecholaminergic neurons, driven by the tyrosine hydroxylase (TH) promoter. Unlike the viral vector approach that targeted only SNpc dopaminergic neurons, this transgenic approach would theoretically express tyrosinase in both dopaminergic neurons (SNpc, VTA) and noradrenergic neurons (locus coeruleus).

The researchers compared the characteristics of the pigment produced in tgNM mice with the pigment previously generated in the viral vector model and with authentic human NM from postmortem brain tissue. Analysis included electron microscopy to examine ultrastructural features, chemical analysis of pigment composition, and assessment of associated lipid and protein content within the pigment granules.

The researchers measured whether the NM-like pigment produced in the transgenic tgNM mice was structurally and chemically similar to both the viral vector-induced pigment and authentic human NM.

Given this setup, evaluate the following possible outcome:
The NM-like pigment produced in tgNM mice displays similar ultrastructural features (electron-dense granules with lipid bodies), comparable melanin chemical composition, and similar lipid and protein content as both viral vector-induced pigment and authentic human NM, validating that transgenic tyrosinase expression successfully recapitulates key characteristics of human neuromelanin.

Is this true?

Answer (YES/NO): YES